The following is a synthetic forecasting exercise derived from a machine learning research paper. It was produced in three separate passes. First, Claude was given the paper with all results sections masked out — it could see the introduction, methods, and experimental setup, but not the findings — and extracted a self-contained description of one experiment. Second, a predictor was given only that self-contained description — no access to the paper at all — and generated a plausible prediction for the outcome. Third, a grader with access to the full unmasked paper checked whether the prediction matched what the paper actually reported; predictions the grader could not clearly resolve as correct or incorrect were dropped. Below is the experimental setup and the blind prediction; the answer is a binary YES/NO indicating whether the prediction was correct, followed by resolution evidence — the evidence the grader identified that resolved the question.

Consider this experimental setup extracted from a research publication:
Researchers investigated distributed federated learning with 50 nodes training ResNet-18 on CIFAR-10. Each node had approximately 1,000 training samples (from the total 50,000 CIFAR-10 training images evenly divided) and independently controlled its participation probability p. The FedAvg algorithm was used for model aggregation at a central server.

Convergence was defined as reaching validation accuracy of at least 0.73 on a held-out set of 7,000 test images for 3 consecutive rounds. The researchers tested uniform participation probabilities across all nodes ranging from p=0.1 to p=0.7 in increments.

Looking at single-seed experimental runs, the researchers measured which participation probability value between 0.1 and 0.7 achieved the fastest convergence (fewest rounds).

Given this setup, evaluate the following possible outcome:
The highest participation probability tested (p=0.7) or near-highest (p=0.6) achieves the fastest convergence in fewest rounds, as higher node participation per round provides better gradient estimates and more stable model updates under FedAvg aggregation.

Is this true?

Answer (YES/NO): NO